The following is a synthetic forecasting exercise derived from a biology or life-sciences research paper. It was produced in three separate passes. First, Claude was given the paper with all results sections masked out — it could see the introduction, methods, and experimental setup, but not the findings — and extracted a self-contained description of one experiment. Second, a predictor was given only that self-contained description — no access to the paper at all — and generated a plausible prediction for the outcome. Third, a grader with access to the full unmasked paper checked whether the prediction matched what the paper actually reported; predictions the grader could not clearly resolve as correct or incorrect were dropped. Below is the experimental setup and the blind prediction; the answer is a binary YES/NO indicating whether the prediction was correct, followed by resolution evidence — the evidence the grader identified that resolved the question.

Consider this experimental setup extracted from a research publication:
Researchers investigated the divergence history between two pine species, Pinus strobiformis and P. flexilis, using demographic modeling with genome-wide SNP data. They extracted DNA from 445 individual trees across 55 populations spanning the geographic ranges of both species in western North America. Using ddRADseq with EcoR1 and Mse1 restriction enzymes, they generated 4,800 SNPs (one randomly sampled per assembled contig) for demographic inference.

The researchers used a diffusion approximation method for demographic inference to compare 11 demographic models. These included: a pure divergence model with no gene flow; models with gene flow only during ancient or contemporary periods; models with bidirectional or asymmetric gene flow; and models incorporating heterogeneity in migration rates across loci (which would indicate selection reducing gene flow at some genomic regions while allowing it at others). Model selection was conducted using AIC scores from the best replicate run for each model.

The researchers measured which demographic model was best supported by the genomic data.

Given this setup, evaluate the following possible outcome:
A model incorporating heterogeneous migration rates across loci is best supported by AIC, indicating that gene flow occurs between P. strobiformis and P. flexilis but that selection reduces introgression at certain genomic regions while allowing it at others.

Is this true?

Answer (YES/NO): NO